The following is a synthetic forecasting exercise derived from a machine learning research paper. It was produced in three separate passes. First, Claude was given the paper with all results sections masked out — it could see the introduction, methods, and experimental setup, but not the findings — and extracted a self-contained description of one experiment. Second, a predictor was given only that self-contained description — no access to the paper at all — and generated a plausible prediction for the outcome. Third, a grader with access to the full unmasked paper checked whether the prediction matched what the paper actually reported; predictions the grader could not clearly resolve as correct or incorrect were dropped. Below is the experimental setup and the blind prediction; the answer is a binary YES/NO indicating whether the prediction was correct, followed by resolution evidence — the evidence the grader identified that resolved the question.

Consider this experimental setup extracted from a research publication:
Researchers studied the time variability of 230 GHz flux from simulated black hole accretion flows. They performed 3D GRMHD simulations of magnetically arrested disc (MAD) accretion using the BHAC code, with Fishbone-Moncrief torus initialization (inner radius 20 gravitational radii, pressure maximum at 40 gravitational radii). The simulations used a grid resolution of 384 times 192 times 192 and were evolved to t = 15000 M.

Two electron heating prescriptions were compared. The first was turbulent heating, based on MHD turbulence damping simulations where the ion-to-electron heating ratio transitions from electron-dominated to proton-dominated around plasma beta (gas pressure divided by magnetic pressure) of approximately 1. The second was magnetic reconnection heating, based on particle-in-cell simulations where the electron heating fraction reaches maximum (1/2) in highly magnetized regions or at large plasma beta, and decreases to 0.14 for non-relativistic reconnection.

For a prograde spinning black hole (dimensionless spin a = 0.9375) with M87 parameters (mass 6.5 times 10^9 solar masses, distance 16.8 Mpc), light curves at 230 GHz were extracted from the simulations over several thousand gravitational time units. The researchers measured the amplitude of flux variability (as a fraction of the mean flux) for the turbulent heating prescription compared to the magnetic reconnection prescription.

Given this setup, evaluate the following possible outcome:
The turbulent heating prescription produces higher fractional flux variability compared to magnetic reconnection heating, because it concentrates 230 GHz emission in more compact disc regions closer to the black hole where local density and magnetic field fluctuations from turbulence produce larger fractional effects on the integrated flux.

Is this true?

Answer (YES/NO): NO